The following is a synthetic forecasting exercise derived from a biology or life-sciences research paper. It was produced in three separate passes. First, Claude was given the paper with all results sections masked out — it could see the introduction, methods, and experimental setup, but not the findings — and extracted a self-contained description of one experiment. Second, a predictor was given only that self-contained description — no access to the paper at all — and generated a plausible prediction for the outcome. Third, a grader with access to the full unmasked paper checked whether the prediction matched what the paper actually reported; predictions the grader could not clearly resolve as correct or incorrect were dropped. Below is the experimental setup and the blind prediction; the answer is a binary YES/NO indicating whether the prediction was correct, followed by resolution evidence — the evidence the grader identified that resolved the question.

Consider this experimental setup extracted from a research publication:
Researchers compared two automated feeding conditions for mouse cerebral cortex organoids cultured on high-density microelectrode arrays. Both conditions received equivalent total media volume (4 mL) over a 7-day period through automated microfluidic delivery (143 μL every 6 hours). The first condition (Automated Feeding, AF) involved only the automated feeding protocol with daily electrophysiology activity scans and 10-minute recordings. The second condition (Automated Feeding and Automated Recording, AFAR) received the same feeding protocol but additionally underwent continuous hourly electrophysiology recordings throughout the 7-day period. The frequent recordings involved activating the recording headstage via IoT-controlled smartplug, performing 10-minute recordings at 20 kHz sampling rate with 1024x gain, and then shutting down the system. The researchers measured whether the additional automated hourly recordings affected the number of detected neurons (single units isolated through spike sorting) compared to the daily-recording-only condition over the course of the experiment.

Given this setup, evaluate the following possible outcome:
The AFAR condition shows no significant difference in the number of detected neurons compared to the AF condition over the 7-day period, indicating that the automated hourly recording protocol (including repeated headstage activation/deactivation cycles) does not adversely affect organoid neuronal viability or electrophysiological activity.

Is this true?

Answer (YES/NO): YES